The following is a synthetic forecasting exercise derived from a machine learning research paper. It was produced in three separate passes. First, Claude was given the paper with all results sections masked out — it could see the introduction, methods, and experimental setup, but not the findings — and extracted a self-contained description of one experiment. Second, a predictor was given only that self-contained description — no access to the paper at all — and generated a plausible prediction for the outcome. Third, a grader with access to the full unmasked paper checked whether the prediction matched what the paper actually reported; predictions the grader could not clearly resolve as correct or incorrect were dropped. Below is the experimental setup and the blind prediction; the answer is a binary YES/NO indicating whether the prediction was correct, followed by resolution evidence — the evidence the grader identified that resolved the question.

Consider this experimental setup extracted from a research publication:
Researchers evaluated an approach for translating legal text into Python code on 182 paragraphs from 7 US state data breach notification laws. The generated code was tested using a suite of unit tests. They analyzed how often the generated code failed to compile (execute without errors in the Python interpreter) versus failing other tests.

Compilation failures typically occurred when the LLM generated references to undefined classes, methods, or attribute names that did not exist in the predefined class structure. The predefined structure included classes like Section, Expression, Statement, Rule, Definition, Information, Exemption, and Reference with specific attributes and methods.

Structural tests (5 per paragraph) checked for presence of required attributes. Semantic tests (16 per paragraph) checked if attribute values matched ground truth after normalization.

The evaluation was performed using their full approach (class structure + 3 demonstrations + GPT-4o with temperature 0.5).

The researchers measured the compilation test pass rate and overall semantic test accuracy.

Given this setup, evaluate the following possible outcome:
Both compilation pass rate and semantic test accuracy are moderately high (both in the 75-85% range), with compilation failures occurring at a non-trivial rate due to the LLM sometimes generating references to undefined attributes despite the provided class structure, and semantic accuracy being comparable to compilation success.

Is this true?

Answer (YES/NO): NO